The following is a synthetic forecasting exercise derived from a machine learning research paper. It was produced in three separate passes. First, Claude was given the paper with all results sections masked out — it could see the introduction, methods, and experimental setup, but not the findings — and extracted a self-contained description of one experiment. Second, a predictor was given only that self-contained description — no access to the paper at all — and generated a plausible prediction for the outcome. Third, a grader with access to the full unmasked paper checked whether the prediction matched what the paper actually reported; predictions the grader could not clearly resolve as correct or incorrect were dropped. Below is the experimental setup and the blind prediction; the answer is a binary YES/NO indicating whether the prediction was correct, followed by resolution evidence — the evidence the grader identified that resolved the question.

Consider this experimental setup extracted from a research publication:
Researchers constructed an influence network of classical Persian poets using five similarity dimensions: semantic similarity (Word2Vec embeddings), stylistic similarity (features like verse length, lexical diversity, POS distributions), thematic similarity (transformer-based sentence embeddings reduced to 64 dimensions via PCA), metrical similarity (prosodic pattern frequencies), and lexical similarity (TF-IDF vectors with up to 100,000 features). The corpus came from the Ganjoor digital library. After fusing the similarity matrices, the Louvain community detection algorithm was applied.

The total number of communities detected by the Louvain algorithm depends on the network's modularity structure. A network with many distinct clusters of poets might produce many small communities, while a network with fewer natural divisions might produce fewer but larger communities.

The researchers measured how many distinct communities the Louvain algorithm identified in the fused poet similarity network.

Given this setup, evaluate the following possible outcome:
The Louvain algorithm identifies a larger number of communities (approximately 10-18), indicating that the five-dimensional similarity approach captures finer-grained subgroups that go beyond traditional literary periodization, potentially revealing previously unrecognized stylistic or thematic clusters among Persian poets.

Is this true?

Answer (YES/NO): NO